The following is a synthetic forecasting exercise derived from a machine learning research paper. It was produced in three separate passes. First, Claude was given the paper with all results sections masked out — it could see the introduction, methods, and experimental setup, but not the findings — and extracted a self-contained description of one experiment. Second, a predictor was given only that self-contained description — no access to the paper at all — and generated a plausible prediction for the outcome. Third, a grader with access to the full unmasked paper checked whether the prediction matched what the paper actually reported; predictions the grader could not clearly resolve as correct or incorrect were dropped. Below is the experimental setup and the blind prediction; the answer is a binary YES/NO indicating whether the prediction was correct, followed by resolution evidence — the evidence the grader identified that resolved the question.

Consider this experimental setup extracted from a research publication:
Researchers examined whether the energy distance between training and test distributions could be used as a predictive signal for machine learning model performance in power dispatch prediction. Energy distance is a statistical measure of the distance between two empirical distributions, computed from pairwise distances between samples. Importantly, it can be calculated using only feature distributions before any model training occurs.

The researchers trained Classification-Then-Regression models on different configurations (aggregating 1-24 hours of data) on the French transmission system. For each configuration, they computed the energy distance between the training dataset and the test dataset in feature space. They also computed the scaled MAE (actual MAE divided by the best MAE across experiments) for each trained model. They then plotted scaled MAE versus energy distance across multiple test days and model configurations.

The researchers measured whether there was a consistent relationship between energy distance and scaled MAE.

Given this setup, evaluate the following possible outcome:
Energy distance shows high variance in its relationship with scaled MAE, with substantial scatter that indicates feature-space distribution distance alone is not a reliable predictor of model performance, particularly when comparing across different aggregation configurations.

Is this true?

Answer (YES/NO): NO